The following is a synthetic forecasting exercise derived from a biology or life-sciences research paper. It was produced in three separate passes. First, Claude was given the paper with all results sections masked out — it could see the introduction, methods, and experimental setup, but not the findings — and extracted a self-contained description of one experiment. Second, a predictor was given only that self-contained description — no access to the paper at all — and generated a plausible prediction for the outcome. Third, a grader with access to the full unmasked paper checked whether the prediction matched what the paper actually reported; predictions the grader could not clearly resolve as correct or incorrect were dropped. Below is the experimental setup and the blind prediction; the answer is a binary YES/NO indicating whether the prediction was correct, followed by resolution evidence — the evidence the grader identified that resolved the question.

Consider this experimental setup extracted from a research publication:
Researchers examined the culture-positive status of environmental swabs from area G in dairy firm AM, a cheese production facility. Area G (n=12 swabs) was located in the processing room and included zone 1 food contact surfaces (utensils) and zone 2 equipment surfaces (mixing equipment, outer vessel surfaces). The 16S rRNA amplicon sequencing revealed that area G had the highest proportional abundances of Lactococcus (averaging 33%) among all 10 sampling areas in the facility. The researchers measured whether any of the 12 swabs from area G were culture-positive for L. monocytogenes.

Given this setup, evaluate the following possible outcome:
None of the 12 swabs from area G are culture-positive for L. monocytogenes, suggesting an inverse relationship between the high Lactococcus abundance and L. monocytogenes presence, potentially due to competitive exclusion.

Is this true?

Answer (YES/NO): YES